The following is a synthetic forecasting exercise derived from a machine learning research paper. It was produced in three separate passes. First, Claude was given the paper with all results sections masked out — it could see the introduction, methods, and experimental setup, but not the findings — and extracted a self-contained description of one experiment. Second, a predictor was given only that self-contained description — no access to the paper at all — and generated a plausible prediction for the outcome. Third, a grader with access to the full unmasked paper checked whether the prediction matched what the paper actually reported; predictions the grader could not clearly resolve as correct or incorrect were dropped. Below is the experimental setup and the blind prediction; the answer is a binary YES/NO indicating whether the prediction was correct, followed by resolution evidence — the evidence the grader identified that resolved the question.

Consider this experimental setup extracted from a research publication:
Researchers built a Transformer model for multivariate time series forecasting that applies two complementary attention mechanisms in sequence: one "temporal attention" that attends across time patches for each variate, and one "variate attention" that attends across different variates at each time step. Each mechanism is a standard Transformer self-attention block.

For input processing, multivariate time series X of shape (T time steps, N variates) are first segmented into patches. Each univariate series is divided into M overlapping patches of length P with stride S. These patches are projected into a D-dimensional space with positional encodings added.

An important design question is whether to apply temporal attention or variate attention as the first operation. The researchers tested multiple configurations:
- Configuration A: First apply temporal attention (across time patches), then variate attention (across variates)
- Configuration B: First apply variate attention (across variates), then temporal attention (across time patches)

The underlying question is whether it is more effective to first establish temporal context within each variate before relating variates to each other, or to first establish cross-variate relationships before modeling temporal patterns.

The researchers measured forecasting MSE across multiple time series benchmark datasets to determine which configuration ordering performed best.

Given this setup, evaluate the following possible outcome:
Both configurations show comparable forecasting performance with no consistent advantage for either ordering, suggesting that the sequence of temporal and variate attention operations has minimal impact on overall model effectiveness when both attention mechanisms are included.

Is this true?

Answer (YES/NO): NO